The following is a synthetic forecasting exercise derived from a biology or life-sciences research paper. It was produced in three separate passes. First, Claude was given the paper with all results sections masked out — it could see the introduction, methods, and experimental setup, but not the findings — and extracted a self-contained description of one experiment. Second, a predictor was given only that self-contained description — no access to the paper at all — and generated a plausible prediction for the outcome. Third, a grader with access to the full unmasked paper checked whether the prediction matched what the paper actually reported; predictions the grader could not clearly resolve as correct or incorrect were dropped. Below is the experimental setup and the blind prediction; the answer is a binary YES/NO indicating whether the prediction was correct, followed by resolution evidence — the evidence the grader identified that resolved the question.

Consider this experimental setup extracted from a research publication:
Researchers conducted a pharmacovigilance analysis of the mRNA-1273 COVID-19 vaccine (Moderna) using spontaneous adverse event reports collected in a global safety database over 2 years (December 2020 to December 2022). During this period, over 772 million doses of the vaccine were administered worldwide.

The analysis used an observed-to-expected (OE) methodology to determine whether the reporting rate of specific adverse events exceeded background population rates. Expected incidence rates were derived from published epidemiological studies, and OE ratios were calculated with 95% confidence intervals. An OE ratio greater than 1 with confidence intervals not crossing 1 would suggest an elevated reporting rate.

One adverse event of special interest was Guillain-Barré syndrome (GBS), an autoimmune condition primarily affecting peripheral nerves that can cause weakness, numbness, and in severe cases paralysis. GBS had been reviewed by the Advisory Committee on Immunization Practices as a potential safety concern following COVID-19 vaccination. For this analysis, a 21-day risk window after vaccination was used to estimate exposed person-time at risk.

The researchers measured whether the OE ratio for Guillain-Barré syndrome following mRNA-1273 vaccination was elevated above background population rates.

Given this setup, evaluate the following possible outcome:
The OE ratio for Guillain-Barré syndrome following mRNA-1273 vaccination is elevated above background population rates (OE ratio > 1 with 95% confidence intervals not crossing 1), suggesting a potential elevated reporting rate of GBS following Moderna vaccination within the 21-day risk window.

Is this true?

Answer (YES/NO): NO